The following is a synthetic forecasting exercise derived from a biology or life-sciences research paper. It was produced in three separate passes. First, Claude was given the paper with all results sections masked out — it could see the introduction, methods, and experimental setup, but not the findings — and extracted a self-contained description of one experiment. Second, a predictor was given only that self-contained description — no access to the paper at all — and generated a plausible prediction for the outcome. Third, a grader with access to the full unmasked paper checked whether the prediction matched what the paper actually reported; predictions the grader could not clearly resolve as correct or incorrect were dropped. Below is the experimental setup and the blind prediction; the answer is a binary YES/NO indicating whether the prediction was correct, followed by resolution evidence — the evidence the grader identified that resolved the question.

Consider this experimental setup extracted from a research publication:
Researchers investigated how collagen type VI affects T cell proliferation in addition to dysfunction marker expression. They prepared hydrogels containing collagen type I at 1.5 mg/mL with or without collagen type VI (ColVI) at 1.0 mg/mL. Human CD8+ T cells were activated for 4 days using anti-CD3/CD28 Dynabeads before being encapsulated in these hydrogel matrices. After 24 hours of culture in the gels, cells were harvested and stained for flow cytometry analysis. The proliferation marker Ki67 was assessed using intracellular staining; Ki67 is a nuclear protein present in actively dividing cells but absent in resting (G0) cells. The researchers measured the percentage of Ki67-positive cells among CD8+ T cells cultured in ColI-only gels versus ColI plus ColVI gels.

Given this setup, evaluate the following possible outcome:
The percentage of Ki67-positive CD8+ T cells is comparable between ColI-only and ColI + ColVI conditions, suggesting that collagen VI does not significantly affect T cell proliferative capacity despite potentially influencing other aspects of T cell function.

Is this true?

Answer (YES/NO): NO